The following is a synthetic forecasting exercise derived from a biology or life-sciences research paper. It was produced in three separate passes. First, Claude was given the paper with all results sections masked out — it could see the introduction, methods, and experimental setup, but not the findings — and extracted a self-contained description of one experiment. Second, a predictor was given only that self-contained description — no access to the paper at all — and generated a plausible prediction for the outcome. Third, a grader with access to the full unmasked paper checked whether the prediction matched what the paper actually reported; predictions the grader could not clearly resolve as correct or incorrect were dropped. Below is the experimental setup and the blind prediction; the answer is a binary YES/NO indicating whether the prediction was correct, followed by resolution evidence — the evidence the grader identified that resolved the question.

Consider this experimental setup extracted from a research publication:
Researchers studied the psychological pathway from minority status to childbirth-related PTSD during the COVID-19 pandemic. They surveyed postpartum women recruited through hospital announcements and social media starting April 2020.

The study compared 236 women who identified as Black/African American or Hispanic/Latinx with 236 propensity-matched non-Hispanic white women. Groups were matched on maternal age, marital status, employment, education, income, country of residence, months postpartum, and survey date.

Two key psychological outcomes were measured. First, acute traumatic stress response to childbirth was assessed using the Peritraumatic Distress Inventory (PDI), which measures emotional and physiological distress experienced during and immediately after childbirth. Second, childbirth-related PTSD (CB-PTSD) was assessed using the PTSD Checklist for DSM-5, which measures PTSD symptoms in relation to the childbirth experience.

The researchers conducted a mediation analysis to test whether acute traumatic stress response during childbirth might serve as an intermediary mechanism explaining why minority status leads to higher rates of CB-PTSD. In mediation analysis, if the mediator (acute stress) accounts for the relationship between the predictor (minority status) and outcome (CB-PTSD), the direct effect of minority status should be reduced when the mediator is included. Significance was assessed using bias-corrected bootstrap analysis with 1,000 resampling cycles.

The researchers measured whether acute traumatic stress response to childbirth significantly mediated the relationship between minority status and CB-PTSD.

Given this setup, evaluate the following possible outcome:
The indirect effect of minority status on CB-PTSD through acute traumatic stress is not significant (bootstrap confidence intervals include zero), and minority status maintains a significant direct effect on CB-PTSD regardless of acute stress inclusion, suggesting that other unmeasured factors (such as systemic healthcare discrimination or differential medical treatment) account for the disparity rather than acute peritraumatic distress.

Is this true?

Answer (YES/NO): NO